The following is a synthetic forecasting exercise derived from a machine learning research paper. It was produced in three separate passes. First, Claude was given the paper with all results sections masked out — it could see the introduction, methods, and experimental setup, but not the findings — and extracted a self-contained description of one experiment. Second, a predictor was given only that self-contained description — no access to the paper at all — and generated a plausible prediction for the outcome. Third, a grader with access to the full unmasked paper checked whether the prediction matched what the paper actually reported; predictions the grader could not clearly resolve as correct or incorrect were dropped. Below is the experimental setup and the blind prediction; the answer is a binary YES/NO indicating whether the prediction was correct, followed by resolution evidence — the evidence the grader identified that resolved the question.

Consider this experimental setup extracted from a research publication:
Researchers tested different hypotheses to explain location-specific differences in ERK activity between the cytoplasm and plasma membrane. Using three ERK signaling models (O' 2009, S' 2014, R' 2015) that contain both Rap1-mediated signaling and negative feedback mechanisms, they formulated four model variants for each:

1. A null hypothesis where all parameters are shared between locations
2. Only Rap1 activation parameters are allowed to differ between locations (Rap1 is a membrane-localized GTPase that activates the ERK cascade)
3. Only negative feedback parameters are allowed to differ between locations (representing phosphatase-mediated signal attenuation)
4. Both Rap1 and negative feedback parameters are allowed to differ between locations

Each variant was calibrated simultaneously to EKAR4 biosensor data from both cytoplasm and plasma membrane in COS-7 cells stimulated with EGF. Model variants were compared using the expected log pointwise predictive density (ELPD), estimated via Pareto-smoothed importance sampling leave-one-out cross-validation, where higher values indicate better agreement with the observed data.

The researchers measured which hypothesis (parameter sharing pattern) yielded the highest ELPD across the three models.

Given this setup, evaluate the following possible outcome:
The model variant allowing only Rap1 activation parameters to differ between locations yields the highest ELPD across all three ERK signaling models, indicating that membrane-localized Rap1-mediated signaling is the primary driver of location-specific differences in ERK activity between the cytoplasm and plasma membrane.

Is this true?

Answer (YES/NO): NO